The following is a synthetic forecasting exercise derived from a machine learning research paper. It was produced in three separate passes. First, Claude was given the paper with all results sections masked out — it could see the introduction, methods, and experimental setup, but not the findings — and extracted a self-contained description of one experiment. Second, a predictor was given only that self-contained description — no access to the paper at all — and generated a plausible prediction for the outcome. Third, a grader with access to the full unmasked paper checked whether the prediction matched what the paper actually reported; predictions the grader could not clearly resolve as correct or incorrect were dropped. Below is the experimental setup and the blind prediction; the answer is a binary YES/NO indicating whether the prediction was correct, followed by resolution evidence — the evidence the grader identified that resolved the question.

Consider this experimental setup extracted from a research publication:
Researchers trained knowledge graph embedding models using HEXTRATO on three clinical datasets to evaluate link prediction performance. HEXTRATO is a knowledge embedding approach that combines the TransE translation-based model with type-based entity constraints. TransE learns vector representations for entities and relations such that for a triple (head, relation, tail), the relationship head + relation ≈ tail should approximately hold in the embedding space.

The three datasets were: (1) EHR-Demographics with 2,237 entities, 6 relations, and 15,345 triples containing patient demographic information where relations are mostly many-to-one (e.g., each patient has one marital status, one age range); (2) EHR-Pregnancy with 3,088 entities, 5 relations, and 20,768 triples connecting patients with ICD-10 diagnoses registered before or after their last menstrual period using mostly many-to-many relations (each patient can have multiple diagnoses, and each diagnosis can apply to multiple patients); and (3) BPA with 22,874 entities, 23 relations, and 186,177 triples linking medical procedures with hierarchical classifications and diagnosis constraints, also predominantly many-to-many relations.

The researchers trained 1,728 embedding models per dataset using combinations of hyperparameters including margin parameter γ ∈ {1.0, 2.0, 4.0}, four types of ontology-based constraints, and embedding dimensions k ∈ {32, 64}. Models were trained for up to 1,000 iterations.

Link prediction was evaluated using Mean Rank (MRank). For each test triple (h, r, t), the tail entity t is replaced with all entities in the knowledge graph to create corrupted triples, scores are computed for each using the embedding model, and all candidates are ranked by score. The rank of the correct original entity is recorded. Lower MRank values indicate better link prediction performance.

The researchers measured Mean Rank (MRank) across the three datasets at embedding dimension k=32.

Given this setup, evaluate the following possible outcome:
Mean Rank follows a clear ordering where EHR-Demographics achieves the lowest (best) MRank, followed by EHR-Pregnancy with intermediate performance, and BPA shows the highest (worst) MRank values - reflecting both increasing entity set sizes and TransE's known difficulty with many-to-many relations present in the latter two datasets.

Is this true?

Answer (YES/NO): YES